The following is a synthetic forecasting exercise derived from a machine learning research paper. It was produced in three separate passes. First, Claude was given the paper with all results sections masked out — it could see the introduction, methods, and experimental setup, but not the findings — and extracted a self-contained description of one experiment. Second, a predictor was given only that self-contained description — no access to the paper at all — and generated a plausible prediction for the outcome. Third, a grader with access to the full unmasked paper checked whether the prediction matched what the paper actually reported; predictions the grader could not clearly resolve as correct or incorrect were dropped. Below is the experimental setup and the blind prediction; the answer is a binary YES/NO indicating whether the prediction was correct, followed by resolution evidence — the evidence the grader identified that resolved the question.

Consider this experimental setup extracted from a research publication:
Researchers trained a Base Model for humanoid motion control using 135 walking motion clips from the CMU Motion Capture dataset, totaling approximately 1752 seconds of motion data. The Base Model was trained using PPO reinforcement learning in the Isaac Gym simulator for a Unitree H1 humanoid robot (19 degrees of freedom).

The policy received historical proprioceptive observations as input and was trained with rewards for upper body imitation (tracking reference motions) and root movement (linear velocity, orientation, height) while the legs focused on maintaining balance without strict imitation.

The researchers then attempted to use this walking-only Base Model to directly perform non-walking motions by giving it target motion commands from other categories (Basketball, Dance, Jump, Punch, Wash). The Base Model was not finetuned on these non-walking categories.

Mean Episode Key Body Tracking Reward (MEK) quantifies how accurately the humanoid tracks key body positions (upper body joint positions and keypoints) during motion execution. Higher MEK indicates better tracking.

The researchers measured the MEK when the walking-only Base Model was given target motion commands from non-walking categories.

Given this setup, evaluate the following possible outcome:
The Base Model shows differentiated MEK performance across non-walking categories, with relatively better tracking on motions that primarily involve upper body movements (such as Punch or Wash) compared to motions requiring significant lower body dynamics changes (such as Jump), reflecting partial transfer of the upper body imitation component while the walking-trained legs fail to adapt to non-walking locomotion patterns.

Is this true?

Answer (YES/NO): NO